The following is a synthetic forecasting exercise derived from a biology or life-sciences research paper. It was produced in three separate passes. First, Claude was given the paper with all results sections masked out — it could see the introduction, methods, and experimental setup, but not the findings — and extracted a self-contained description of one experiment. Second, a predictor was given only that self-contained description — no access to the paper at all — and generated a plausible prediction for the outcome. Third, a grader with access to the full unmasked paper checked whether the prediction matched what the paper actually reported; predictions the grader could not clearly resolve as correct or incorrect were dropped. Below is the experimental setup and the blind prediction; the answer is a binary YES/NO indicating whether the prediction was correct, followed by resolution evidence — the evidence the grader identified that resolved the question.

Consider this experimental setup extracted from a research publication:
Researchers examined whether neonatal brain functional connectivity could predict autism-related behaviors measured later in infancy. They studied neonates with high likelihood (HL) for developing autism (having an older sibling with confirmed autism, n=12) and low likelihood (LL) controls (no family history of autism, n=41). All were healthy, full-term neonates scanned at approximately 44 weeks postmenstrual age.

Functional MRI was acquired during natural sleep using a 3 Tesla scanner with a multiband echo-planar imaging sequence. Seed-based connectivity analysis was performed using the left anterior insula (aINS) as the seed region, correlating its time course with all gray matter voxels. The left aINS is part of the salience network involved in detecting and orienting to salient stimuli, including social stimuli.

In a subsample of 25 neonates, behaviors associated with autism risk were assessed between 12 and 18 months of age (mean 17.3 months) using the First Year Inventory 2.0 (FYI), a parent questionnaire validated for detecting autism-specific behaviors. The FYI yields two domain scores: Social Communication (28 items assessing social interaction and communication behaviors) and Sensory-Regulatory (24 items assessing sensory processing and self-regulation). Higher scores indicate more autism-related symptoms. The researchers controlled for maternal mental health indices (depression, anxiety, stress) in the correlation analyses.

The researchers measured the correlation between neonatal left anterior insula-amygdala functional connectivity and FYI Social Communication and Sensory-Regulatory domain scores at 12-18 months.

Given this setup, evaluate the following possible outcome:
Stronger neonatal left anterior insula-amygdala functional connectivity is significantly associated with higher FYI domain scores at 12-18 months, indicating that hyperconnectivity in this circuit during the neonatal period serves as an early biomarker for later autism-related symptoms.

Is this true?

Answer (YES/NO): NO